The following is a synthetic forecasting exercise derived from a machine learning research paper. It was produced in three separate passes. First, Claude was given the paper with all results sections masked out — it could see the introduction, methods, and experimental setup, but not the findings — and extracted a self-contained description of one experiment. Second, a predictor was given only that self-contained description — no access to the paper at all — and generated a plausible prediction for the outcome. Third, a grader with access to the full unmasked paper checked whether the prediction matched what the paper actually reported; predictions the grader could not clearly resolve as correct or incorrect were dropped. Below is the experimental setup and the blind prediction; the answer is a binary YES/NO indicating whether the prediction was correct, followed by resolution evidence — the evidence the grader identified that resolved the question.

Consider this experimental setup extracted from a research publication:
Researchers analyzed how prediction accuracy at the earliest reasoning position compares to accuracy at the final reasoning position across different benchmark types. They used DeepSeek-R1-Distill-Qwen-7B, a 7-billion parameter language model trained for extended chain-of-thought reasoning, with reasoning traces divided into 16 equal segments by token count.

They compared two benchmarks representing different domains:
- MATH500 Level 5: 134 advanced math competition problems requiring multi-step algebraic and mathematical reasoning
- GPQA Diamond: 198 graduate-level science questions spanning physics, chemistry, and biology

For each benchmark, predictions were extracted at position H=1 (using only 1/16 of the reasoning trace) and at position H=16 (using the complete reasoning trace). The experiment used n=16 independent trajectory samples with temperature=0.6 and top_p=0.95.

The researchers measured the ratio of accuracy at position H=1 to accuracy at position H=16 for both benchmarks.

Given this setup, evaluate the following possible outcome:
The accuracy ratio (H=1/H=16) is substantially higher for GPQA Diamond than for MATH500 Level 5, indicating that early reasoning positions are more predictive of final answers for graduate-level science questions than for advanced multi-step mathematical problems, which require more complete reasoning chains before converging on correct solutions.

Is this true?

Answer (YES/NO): YES